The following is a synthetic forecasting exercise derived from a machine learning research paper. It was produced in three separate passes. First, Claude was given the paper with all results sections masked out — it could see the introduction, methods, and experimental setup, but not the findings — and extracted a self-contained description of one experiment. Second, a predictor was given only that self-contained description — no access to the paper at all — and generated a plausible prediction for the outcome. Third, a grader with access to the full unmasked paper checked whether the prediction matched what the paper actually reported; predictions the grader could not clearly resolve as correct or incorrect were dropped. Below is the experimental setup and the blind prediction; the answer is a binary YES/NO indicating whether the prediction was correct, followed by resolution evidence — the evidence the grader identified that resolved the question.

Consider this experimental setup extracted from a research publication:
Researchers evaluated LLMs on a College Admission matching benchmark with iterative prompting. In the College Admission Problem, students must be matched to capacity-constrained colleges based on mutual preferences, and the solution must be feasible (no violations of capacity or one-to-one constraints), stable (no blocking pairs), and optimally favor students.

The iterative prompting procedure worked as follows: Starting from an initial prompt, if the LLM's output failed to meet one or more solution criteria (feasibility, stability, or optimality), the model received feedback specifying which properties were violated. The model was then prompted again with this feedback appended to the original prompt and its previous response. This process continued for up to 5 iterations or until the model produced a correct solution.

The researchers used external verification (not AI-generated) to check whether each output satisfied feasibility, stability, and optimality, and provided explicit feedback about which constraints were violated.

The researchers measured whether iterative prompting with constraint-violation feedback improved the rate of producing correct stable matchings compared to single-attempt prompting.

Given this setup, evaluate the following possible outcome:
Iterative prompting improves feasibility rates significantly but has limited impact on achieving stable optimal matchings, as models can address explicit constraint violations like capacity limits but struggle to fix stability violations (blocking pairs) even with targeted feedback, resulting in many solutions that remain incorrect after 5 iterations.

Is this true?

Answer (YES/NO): NO